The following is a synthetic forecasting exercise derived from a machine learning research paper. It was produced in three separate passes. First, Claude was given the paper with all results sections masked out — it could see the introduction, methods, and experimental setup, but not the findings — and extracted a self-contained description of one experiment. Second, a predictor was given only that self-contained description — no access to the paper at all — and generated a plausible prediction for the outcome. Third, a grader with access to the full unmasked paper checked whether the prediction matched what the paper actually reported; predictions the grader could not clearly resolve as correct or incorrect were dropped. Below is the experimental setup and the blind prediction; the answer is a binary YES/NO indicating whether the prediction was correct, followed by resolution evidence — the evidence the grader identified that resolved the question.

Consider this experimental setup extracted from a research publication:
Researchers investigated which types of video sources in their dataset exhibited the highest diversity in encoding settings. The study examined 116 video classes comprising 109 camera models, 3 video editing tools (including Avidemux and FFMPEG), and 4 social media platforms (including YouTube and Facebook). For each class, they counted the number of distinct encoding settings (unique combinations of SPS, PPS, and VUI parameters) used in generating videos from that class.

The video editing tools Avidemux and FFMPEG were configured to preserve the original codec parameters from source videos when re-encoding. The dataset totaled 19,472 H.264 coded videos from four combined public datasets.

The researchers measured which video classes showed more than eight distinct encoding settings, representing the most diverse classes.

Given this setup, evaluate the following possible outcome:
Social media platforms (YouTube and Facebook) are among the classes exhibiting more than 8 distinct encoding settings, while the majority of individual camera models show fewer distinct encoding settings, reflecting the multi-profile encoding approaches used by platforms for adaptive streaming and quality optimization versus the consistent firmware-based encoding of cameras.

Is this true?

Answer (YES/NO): YES